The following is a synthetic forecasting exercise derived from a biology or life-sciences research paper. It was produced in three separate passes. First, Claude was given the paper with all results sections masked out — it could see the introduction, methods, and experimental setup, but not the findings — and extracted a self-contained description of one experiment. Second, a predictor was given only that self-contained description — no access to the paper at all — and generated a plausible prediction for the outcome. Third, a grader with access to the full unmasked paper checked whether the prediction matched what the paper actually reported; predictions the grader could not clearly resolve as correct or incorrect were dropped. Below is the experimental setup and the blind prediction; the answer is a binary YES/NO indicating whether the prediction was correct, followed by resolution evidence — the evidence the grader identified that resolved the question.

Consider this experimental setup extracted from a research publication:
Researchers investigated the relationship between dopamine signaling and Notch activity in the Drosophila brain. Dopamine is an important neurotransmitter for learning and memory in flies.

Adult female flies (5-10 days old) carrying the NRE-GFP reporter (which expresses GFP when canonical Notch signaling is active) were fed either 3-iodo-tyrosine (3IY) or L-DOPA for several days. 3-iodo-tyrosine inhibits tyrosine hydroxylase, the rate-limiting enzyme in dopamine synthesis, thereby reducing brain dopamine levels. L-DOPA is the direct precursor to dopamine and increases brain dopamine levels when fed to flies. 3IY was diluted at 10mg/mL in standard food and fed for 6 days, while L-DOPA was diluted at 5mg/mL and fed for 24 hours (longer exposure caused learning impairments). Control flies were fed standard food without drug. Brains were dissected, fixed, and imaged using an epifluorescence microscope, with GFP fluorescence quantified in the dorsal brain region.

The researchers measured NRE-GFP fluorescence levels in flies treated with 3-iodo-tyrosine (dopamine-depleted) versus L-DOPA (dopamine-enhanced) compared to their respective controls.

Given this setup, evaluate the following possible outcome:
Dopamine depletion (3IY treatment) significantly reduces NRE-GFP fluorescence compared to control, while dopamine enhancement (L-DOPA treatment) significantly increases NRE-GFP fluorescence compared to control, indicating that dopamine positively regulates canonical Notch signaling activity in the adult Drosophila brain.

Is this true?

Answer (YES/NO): NO